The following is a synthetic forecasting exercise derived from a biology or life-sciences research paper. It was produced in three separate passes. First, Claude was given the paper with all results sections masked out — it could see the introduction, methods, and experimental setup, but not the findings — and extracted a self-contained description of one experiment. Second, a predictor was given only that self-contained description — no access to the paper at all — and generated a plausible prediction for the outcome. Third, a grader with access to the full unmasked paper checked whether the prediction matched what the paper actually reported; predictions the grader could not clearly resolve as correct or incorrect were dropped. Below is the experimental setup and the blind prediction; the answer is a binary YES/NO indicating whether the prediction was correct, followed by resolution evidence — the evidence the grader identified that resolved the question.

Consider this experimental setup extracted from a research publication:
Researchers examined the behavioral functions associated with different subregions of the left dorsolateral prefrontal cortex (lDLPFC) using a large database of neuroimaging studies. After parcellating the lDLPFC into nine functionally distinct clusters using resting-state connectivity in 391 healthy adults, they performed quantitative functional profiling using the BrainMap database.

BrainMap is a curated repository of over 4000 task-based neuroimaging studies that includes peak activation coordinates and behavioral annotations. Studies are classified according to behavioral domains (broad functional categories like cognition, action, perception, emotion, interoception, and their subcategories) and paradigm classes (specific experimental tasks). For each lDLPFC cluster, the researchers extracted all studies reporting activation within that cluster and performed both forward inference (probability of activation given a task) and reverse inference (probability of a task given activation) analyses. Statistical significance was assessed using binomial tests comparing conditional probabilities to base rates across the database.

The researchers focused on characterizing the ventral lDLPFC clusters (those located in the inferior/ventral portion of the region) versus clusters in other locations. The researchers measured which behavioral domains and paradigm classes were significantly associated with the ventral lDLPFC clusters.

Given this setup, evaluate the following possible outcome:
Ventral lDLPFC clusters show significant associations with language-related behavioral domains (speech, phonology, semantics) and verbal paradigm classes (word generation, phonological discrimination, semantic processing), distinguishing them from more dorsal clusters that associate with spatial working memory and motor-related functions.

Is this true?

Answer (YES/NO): NO